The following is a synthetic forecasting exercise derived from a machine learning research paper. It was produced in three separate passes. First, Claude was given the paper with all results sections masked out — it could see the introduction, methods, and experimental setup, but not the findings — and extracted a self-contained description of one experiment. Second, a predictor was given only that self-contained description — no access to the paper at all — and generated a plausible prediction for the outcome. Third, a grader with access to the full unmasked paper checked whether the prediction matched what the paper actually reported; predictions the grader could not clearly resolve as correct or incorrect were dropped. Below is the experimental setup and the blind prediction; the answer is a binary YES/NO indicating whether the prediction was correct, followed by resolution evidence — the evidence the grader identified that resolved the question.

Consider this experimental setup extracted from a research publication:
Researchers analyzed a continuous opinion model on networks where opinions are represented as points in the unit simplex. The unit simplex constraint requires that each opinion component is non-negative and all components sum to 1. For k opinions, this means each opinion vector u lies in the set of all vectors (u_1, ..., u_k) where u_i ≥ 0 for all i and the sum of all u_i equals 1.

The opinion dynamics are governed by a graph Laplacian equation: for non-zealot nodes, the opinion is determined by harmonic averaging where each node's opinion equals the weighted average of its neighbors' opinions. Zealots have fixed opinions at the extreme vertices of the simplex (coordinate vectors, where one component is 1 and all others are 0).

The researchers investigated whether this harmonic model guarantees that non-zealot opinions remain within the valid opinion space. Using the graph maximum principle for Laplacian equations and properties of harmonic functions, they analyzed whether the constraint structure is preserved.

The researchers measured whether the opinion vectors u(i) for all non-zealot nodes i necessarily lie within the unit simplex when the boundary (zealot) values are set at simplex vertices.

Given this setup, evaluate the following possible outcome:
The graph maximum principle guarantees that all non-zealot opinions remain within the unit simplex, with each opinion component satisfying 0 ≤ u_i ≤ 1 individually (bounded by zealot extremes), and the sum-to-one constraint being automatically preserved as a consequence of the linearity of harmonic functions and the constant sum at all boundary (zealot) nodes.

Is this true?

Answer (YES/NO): YES